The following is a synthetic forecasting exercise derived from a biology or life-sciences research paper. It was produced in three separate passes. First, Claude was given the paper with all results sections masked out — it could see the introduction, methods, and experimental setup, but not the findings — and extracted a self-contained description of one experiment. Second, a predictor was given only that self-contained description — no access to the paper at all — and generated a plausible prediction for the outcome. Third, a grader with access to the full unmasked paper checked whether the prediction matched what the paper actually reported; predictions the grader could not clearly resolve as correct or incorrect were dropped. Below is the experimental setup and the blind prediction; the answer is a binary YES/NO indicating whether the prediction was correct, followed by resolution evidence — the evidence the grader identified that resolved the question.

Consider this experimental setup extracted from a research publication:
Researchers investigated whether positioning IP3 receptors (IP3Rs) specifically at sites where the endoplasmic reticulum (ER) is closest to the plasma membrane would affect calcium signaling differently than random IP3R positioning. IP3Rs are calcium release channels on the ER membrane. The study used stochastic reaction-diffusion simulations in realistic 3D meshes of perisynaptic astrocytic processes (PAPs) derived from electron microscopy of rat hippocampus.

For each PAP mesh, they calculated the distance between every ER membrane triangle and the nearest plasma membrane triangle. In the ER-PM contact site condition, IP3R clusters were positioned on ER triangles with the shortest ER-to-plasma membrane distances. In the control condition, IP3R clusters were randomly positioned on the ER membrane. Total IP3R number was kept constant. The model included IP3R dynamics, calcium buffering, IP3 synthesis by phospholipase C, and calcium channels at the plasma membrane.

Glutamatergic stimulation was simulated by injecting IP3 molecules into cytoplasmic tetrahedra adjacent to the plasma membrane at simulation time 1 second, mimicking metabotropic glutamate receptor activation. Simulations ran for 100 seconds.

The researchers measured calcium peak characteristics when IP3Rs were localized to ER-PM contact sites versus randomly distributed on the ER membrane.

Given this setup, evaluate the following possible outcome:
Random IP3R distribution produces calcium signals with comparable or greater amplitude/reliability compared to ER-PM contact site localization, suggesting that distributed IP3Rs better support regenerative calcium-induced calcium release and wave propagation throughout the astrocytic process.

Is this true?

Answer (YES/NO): NO